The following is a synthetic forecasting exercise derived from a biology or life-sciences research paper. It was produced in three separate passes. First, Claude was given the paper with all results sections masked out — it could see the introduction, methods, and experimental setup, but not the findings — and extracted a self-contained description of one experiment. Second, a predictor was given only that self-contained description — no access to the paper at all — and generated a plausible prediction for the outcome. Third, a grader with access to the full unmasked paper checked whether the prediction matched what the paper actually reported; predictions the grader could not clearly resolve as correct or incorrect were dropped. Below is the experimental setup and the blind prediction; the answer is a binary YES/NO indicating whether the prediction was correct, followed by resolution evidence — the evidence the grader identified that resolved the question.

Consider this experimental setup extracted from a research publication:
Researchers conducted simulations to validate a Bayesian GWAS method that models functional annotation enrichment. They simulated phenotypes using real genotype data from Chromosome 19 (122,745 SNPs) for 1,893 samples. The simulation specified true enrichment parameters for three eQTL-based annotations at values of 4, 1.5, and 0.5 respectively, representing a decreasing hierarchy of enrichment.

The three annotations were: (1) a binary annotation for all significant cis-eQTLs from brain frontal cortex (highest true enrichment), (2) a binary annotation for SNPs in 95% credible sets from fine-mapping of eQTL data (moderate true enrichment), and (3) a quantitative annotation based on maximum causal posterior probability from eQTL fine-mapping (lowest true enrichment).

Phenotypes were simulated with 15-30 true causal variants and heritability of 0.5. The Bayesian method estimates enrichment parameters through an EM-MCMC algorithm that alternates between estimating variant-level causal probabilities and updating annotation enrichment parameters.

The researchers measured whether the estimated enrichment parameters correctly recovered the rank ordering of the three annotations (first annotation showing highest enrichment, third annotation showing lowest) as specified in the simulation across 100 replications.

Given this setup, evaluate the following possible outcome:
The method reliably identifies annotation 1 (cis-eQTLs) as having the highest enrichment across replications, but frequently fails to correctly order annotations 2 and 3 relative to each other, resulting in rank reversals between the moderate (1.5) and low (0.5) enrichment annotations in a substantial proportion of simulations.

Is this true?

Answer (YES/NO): NO